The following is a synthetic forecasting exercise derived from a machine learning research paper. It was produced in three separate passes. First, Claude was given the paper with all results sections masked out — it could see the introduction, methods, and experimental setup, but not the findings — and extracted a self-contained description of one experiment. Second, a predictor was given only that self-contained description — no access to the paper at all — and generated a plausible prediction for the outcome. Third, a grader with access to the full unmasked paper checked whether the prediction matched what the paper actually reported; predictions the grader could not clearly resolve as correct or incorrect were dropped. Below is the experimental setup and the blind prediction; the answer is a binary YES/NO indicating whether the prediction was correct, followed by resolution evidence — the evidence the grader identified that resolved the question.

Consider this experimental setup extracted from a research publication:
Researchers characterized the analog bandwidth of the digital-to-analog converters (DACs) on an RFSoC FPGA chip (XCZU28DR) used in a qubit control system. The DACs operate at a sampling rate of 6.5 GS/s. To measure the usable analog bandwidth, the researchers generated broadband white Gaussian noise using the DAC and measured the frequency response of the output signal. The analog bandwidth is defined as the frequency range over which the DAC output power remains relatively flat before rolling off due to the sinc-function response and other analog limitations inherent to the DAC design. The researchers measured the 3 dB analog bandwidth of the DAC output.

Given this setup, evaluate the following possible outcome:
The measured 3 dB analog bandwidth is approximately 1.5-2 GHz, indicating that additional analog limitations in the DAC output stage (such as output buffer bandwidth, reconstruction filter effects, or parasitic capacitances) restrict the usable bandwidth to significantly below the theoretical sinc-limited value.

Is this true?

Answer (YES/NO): NO